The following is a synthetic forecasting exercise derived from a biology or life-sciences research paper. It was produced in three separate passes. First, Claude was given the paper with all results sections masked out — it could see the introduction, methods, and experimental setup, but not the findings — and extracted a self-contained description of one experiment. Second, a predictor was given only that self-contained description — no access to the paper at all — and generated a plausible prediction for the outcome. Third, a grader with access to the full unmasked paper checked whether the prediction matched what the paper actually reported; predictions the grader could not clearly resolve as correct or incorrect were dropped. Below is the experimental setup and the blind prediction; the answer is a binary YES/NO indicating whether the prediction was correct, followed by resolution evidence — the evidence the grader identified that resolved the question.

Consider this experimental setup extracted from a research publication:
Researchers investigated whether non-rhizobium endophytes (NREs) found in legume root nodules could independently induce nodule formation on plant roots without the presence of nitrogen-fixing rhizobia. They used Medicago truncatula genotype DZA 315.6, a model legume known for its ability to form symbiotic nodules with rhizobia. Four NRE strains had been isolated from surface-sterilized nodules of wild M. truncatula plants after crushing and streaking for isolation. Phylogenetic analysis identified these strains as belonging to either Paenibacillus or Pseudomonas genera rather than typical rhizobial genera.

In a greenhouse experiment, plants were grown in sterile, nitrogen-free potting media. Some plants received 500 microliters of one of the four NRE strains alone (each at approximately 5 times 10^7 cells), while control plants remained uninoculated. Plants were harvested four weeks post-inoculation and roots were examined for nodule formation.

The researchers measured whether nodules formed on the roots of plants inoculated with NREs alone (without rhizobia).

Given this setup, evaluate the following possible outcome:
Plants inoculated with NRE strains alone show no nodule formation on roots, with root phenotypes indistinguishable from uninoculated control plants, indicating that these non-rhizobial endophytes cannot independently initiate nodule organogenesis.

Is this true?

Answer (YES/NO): YES